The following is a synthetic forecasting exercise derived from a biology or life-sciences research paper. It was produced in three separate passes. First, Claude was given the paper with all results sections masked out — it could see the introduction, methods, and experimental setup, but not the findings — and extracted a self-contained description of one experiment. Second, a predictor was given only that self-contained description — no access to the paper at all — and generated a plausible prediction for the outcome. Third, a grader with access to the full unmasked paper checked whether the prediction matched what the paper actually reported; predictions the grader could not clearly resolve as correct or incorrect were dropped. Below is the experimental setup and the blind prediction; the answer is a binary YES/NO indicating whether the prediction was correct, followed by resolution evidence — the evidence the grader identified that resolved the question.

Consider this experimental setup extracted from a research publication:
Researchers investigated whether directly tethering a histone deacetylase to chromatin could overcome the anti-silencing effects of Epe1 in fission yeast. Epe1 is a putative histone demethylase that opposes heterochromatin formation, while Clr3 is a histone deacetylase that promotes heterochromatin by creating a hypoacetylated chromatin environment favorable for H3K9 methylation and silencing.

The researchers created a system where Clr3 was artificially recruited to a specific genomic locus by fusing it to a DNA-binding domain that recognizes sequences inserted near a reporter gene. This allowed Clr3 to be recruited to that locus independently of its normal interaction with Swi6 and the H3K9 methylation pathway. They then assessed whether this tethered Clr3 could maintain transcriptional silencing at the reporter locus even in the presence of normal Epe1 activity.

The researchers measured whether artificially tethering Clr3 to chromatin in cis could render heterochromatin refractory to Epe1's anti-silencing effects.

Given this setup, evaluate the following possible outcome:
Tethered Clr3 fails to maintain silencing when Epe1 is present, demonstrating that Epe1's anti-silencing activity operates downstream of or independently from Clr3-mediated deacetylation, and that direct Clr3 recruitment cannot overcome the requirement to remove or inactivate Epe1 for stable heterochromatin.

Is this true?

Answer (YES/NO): NO